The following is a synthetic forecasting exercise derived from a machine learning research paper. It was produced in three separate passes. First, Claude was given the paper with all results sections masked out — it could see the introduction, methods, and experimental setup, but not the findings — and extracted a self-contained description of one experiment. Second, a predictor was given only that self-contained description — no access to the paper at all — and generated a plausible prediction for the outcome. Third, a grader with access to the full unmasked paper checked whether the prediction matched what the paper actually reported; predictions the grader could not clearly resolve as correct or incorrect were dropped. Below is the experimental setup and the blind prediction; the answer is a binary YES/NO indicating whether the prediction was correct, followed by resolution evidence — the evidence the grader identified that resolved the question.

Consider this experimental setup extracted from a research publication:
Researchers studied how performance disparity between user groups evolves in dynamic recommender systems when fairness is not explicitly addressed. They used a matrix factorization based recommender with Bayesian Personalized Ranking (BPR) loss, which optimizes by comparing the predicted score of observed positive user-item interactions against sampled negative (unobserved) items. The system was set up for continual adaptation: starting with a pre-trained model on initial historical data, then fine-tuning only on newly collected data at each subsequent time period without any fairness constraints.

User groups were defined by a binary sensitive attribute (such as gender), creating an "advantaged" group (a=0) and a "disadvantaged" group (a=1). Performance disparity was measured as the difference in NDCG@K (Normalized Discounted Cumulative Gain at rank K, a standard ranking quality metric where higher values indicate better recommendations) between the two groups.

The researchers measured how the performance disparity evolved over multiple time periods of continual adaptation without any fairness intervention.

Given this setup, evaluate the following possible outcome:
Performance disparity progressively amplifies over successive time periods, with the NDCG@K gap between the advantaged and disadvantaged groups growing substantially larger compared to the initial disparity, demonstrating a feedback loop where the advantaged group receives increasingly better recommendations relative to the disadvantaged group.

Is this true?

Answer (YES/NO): NO